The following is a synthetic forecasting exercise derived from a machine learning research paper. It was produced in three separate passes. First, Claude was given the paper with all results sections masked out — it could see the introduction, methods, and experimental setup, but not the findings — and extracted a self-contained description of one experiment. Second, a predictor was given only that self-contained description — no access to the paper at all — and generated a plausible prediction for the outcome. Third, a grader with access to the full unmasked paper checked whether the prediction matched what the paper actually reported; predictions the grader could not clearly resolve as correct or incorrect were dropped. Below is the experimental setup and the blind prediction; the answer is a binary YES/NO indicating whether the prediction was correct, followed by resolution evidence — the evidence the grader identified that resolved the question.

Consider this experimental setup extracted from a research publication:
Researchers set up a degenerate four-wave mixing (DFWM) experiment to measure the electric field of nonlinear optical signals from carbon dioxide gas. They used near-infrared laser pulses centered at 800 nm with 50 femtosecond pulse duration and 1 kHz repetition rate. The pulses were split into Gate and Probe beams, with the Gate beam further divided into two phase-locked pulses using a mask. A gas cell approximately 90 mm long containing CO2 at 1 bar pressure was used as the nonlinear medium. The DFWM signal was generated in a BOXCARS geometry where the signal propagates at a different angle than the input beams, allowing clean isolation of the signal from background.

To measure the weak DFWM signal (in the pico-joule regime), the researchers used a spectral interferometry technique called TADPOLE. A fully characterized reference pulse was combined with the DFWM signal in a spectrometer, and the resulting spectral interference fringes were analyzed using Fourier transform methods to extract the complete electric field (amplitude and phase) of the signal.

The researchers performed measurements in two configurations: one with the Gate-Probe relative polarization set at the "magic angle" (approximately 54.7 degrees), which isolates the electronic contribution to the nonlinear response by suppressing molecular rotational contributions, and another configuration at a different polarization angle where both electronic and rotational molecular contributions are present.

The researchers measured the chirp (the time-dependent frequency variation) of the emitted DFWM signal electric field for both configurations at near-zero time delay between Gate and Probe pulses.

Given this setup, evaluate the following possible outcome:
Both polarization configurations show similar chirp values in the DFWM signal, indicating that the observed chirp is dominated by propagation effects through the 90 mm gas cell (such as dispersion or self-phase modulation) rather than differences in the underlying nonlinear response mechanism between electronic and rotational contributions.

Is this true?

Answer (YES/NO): NO